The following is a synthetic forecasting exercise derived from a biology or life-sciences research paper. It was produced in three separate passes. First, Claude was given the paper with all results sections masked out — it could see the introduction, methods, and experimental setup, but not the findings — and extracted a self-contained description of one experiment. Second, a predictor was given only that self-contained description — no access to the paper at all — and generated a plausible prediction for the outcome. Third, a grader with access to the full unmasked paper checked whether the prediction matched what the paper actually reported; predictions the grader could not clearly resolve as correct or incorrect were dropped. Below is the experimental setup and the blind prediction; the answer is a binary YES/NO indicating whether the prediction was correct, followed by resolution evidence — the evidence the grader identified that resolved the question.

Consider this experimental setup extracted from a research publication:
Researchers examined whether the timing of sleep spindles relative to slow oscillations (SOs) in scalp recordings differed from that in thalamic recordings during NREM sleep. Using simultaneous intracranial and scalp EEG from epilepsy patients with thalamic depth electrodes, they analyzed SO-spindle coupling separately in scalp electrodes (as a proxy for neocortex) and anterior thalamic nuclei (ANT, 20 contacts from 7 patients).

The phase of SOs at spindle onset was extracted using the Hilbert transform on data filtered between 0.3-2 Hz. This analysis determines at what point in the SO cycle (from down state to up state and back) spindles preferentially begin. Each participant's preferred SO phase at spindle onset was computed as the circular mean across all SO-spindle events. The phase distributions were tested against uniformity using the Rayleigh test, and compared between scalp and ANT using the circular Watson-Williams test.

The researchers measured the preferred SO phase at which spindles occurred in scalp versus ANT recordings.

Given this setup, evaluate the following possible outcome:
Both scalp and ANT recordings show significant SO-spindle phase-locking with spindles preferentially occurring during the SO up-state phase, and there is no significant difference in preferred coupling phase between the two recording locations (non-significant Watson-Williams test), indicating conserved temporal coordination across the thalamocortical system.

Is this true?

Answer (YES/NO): NO